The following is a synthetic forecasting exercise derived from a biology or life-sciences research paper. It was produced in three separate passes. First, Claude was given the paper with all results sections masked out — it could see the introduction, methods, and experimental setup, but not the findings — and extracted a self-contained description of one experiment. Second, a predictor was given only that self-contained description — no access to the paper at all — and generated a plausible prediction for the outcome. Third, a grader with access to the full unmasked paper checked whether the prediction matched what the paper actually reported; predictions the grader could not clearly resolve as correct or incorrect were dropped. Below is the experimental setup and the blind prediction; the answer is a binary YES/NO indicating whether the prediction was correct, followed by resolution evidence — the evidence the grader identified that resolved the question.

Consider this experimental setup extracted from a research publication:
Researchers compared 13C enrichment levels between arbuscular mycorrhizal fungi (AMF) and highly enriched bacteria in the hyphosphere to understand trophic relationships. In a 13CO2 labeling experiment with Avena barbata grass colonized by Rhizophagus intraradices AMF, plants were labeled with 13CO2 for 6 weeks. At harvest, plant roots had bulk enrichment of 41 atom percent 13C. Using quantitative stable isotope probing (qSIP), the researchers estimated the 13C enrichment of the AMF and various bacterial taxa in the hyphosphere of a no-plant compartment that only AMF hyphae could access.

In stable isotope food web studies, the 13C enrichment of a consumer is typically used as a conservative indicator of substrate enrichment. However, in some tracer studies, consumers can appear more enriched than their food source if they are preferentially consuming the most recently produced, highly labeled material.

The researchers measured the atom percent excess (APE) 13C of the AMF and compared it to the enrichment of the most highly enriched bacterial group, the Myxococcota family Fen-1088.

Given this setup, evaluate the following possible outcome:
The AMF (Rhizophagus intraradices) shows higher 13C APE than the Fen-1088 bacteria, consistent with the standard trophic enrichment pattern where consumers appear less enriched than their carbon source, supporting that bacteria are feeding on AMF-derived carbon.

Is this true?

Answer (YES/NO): NO